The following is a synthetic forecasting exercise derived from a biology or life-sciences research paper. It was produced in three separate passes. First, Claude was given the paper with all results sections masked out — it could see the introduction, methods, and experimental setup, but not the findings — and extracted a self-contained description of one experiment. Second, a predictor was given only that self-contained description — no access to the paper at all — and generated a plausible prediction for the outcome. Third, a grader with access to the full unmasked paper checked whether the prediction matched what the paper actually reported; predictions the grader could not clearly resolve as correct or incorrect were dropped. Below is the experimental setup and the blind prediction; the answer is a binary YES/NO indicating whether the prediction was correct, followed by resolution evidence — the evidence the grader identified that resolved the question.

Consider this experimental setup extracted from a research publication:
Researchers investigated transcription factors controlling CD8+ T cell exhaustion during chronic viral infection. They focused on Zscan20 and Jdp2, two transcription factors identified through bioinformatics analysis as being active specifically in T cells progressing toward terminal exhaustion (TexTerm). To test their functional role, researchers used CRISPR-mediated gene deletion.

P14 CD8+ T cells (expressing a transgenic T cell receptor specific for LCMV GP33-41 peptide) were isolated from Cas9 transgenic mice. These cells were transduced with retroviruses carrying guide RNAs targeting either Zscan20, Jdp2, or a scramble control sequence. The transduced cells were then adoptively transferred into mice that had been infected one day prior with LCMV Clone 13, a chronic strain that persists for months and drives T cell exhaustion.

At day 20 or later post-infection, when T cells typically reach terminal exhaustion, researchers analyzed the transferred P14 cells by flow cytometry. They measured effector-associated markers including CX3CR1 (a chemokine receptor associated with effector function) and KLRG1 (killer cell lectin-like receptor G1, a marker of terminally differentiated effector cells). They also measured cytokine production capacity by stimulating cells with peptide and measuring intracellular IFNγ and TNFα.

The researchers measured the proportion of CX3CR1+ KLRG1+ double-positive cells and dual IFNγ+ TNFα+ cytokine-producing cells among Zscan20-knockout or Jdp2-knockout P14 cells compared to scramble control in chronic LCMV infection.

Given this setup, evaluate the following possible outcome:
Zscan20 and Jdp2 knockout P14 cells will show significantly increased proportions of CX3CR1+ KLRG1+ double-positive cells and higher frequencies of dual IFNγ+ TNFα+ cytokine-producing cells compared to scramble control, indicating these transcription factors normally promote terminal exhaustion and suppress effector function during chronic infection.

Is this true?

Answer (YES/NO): YES